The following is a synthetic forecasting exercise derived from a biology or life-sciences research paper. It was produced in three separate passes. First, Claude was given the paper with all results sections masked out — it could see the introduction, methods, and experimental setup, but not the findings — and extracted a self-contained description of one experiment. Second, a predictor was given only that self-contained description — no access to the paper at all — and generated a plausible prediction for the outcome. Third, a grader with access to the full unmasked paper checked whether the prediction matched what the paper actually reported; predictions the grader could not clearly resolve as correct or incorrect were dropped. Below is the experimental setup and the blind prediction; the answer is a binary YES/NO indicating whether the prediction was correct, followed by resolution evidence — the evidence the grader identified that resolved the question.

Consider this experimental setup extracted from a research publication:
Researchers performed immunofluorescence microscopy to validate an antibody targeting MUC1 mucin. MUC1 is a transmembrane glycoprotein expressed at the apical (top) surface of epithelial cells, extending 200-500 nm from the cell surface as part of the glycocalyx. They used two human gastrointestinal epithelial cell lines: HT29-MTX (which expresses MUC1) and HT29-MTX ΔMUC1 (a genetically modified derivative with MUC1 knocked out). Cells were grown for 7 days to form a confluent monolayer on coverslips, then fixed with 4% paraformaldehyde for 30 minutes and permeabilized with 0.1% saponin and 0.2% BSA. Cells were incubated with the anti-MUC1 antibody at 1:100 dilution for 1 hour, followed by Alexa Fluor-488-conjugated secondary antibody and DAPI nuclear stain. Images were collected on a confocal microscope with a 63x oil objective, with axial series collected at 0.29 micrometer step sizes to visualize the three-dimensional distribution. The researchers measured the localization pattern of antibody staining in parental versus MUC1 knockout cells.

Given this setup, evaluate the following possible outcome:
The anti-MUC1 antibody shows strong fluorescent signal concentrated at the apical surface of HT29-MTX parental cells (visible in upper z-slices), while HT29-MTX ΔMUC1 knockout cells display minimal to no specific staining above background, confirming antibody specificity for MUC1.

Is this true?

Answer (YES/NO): YES